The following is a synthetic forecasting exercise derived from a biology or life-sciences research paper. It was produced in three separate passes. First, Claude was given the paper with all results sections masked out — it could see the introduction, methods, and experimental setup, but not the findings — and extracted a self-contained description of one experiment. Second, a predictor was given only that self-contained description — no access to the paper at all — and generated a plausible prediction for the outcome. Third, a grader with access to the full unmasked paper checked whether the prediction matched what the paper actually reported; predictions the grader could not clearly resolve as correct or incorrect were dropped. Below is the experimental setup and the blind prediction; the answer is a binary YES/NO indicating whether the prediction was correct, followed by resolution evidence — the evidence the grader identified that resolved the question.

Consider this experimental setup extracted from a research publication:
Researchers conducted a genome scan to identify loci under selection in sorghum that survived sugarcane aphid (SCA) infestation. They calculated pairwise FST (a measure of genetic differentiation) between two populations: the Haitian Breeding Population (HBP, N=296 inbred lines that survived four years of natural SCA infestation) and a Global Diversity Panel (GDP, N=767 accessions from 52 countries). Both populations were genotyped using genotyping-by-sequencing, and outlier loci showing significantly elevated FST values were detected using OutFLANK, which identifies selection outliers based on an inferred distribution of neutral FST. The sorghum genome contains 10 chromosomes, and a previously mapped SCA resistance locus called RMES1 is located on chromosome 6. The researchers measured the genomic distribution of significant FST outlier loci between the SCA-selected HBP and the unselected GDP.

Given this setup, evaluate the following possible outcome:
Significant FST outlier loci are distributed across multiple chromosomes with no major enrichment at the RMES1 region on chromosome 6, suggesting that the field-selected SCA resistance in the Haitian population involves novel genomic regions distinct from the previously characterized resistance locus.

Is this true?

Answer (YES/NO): NO